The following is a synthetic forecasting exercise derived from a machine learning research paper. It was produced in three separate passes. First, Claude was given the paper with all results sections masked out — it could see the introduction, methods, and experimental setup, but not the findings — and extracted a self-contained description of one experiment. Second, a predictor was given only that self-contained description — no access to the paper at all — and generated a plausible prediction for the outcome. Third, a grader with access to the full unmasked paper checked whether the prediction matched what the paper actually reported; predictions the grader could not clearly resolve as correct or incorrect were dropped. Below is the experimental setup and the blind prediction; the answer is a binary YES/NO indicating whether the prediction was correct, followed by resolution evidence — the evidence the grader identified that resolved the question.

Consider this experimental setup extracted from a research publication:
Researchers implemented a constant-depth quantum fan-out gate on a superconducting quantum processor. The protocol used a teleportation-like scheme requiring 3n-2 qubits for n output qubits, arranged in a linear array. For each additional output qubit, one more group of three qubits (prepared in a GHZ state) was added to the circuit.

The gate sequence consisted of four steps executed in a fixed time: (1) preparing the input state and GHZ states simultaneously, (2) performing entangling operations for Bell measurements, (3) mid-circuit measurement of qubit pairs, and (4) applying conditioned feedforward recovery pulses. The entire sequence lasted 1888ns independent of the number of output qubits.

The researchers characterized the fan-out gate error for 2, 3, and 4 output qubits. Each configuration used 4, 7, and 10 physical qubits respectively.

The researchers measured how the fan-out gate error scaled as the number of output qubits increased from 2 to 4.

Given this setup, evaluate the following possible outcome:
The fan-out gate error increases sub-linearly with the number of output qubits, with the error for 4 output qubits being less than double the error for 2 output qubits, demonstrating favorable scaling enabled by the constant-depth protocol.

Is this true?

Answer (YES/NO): NO